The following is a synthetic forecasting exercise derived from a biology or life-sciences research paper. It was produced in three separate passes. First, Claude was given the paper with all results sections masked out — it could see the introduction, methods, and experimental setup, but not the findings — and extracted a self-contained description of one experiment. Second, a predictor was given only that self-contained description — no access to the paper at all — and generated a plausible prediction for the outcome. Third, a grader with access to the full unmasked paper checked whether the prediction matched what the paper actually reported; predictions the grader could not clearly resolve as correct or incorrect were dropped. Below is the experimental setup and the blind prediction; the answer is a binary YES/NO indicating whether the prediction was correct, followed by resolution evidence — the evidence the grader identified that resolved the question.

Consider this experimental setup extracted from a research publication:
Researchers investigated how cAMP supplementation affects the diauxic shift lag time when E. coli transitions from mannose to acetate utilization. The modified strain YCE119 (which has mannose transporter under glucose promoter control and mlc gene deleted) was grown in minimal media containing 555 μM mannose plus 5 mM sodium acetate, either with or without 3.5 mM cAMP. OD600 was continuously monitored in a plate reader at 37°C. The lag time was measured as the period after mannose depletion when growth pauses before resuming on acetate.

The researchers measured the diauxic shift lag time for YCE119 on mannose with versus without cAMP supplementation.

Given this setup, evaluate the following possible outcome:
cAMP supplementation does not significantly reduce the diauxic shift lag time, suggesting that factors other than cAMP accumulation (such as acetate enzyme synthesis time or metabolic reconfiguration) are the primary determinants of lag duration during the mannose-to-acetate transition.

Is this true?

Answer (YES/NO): NO